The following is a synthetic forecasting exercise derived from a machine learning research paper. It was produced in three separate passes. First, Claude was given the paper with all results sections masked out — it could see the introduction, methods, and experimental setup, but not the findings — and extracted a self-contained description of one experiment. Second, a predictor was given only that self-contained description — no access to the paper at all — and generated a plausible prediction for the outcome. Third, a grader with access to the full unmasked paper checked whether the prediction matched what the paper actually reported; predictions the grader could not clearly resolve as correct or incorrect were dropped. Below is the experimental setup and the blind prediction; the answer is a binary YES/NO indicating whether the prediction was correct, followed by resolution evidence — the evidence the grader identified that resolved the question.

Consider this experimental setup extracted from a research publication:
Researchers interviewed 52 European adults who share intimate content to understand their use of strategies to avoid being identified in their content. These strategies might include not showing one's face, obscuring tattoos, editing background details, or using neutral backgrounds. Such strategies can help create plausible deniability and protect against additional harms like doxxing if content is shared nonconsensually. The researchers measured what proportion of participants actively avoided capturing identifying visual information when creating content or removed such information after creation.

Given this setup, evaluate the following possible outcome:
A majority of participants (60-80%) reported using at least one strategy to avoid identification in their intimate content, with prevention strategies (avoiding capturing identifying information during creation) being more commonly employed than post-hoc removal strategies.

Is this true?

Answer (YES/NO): NO